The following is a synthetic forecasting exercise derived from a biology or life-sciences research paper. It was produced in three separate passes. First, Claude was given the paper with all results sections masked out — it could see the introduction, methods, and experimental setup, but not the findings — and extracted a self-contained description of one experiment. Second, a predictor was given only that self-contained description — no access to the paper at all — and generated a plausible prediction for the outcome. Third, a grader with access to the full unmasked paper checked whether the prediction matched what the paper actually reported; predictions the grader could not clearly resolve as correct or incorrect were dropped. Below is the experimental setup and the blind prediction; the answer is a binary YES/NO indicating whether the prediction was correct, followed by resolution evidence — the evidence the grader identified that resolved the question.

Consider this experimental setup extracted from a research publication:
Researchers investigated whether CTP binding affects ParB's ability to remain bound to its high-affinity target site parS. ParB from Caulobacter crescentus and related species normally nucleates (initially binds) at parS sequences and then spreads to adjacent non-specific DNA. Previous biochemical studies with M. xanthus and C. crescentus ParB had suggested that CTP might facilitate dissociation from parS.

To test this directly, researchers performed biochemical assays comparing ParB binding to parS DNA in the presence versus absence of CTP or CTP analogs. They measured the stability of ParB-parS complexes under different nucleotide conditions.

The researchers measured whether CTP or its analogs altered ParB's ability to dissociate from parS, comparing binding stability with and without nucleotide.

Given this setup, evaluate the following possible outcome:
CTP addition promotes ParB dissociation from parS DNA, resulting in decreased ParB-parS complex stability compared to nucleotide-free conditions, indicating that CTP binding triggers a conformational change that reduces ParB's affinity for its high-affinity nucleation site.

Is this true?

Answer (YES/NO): YES